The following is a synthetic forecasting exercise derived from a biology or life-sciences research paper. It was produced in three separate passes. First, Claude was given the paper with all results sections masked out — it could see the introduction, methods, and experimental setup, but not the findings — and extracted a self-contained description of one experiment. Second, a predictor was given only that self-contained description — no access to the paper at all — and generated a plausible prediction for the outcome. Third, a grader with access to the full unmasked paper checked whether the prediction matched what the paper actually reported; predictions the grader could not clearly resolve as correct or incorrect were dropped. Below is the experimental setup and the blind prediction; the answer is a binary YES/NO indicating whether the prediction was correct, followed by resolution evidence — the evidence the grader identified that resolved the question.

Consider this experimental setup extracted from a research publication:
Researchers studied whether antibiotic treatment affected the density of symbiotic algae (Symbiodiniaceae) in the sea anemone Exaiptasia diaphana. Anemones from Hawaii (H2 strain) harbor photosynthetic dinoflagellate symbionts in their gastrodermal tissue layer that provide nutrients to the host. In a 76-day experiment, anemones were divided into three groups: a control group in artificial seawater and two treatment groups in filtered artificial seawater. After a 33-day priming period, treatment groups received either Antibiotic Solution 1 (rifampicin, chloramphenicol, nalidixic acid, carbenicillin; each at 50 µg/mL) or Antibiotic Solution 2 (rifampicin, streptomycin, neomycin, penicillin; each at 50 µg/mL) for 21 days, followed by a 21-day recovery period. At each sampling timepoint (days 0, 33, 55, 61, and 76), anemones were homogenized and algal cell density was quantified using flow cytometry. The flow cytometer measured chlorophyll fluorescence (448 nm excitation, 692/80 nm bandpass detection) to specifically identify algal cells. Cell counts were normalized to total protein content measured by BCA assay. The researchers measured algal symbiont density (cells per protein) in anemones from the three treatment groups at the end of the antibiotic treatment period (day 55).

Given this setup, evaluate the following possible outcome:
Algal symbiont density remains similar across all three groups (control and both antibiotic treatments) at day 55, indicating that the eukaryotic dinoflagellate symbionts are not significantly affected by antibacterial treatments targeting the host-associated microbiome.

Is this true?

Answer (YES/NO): NO